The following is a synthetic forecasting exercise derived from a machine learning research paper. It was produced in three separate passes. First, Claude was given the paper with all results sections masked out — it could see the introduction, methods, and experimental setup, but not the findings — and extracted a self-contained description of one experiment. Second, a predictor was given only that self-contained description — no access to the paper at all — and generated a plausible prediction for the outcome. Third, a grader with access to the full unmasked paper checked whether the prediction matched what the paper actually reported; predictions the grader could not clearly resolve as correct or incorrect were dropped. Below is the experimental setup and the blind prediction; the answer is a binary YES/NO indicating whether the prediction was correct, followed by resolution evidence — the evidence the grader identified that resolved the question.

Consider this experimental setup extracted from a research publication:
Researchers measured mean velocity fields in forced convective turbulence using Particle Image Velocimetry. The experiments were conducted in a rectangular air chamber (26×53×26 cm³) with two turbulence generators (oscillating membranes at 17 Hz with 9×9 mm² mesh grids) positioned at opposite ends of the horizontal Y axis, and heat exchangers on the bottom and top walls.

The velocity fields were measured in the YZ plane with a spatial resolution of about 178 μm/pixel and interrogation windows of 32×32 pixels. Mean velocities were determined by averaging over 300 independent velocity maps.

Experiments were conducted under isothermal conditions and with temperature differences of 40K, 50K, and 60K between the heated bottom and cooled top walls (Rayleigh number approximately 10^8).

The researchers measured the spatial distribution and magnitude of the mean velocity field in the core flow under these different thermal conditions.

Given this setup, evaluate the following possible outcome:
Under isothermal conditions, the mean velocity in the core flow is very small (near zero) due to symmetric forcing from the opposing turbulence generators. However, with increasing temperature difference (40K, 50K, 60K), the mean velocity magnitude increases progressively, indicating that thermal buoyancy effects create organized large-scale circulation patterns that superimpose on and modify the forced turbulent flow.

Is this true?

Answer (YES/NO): NO